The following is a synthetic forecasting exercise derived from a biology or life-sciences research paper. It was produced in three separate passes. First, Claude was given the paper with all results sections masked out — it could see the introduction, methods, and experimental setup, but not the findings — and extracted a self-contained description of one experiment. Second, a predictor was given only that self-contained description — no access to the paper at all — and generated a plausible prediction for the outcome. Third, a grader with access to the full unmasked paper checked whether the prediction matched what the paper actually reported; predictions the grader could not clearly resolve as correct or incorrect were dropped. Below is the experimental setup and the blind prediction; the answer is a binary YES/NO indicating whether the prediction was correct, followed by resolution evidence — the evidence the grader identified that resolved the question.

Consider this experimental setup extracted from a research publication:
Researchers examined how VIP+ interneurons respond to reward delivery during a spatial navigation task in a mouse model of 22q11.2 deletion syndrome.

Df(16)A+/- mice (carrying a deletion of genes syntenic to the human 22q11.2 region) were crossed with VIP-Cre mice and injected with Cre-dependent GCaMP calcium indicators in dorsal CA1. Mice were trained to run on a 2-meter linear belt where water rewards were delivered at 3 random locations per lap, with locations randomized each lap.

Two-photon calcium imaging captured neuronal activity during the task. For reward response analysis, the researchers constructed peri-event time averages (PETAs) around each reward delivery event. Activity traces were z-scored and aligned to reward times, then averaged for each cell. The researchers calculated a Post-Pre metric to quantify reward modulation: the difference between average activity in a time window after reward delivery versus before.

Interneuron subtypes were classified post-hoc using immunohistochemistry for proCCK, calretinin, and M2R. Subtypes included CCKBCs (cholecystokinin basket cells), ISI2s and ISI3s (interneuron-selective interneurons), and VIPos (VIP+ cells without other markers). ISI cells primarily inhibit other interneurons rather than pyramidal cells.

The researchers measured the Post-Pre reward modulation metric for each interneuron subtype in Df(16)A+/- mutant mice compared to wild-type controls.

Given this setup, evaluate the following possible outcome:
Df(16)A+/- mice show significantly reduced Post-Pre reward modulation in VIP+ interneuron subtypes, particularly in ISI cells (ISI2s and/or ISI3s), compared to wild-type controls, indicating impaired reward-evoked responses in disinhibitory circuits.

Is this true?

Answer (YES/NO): NO